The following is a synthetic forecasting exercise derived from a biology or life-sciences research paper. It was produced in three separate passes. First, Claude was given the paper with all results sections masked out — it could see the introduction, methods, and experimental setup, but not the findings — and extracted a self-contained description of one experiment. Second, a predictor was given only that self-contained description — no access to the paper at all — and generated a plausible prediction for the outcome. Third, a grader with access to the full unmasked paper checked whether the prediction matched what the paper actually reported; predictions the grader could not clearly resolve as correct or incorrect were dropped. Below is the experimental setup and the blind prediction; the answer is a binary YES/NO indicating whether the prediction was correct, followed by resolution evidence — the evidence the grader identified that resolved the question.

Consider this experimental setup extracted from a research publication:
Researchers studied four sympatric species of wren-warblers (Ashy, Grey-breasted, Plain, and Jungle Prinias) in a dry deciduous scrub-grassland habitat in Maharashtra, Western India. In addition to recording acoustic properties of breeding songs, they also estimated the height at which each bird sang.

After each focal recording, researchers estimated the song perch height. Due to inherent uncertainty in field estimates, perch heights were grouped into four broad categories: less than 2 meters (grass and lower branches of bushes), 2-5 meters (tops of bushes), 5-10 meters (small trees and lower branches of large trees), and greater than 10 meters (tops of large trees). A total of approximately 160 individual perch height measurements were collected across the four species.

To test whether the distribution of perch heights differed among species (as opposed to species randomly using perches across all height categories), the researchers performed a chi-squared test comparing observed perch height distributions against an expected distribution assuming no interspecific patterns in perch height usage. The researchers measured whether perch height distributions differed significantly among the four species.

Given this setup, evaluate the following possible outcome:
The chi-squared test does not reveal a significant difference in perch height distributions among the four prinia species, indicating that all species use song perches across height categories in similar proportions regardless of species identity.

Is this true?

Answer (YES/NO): NO